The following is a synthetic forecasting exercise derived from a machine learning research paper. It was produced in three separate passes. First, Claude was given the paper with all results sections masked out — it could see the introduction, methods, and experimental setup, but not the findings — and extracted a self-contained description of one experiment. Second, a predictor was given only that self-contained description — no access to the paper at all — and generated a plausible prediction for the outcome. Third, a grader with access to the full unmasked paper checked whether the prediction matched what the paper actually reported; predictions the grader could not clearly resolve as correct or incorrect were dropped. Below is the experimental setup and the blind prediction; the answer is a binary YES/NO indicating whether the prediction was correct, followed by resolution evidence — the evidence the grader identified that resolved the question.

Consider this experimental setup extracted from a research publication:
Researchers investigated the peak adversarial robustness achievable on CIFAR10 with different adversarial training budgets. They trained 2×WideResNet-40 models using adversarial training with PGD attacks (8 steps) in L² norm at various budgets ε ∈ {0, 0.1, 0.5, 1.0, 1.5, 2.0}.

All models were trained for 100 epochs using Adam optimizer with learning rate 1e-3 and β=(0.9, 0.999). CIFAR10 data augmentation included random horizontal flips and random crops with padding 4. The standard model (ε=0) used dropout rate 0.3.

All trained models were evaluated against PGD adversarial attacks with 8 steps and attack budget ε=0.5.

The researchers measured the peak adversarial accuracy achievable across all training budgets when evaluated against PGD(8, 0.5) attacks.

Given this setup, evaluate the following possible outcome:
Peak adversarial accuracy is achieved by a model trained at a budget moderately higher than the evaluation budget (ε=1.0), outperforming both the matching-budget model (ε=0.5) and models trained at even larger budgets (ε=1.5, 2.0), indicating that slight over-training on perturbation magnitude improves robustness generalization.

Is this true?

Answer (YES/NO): NO